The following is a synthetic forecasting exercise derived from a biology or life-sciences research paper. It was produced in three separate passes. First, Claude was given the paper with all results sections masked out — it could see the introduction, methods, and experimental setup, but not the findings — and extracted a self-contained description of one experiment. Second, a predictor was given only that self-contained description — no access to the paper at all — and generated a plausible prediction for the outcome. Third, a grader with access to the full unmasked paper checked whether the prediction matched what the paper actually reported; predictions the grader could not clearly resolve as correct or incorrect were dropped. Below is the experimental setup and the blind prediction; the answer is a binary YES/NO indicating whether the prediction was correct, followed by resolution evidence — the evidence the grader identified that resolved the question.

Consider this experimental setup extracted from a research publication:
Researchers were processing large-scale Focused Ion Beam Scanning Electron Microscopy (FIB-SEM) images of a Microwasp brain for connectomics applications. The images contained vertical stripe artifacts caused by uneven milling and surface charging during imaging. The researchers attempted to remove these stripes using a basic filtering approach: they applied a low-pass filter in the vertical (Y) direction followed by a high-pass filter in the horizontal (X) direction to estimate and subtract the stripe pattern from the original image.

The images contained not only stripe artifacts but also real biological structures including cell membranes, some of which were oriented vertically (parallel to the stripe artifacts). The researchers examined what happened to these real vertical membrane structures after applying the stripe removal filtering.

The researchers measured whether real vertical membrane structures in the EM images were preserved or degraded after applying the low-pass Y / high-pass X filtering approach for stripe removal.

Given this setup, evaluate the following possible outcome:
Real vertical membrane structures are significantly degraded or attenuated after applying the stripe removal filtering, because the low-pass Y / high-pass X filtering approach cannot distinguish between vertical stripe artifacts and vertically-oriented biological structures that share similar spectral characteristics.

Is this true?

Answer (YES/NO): YES